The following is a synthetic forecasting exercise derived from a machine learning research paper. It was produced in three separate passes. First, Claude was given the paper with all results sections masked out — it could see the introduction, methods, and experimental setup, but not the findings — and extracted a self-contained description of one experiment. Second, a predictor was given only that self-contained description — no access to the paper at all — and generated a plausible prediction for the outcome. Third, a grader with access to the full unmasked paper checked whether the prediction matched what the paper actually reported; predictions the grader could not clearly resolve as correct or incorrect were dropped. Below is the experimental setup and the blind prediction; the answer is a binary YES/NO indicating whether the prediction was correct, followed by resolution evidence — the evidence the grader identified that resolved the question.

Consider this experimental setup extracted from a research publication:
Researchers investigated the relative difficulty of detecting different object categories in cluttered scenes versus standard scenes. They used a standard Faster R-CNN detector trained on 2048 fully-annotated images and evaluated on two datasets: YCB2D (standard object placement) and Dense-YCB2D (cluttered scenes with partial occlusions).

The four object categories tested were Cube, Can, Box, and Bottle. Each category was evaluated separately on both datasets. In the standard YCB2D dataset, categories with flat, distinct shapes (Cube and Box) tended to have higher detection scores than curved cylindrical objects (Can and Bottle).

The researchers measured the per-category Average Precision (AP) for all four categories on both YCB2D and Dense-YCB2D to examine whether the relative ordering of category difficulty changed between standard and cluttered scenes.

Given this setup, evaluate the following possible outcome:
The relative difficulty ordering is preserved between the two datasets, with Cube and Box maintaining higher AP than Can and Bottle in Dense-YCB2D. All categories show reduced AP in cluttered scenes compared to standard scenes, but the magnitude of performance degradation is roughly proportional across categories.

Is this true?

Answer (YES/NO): NO